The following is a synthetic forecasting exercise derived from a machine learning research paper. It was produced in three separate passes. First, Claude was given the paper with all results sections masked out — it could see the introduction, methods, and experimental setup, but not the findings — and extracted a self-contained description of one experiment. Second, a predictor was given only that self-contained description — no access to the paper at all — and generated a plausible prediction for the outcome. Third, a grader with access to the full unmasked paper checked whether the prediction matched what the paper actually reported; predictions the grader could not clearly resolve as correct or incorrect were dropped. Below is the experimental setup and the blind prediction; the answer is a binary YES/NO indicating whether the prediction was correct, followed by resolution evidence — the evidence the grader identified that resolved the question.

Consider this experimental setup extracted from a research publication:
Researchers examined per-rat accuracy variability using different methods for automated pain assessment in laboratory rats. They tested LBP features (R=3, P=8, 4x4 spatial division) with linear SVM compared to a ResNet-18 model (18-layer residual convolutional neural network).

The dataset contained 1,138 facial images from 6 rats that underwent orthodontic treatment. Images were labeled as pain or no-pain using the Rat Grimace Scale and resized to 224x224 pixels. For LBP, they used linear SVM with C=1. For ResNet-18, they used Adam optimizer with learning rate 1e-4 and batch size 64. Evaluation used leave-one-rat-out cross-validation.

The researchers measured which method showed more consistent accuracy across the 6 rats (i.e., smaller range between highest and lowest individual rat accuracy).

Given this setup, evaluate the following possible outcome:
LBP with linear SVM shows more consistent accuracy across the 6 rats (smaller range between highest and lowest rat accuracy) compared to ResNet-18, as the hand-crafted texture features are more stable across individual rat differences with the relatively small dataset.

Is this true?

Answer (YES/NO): YES